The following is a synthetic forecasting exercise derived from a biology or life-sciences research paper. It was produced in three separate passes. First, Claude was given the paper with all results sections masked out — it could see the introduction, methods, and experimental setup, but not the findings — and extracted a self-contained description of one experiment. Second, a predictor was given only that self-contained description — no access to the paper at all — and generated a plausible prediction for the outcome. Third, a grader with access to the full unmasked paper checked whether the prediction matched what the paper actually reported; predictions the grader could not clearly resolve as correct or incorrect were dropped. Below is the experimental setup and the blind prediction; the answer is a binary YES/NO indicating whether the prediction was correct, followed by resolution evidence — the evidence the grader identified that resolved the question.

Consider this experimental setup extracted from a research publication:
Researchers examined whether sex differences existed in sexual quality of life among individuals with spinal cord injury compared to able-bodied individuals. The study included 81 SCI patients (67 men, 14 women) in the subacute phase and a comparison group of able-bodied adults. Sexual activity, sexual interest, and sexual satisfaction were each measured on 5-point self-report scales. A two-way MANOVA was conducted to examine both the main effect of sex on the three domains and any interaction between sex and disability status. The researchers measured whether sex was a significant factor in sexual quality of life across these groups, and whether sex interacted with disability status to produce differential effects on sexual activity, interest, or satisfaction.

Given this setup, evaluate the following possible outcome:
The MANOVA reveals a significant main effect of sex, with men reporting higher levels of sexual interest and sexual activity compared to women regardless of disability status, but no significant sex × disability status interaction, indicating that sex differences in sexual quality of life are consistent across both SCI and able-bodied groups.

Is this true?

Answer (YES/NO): NO